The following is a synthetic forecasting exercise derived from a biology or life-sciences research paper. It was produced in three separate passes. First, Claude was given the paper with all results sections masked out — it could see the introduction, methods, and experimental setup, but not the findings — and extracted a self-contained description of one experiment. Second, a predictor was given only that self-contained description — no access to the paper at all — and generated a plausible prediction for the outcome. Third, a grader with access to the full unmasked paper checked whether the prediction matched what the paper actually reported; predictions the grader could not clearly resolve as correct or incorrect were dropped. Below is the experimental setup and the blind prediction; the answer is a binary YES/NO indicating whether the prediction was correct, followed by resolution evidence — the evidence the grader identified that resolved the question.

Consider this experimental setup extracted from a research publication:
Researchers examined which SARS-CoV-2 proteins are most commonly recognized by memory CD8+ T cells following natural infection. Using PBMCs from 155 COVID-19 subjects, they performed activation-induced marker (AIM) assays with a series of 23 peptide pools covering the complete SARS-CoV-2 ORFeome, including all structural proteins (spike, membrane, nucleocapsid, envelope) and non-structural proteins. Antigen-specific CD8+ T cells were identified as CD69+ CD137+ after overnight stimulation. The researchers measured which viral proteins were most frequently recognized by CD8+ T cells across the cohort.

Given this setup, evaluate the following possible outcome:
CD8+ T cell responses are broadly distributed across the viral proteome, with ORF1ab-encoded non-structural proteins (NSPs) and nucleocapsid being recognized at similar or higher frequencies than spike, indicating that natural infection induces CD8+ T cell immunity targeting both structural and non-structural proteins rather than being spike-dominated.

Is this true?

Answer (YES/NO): NO